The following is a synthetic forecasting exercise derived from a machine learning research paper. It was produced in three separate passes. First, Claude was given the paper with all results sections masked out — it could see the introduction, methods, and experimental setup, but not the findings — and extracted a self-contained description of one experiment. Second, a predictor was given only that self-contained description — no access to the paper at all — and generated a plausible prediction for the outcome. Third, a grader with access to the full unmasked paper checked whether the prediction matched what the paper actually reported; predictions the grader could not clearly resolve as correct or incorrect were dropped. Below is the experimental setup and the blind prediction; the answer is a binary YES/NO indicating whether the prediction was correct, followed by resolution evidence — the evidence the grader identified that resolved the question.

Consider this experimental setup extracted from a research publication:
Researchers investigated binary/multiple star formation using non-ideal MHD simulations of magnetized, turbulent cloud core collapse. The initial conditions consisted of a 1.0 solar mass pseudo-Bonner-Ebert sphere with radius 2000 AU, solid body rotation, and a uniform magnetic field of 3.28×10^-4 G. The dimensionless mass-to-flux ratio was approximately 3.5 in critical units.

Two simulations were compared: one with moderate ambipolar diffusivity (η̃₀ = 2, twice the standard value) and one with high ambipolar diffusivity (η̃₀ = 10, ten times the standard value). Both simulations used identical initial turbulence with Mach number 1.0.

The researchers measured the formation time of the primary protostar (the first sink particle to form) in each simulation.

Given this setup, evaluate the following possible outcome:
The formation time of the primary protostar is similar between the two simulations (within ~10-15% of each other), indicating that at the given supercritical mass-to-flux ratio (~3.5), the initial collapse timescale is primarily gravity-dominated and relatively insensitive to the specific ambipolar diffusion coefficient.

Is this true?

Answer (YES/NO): YES